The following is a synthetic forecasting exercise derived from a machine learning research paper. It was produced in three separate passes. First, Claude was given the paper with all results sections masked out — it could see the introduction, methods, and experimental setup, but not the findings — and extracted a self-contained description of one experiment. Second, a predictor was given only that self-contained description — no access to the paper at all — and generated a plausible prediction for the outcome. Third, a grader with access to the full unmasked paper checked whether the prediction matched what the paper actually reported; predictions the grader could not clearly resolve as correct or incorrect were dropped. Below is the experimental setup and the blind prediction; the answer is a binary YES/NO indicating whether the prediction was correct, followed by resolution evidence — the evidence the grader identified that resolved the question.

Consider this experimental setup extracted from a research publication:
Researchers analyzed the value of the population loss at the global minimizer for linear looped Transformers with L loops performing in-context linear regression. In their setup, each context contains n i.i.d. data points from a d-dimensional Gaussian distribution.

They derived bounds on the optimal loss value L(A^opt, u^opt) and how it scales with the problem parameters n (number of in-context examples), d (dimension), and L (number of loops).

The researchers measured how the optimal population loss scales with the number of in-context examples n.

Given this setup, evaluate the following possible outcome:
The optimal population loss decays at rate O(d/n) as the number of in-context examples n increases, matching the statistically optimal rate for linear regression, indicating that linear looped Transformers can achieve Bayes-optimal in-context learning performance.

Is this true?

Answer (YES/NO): NO